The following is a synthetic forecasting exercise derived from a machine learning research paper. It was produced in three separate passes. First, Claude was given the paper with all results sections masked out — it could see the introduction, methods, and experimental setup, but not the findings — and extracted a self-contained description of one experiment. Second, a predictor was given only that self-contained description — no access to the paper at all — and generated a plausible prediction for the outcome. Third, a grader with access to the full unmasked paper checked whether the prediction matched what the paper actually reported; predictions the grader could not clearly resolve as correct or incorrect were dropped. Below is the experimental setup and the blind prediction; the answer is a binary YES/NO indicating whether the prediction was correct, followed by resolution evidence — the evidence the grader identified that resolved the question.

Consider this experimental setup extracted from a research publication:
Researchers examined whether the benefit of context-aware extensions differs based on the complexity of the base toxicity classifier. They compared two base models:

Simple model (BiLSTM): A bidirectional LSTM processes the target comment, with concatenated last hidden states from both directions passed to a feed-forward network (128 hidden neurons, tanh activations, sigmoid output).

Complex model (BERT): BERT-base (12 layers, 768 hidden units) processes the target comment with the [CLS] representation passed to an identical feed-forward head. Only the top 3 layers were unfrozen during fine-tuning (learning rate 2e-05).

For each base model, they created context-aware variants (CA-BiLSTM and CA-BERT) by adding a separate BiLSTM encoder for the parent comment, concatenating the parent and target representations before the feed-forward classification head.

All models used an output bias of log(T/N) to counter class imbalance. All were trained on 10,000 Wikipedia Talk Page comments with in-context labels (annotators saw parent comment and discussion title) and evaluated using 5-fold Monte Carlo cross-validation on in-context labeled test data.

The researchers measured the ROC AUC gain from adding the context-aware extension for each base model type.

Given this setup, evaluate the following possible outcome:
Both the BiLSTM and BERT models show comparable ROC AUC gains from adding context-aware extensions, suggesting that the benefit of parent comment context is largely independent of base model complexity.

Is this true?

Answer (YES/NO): NO